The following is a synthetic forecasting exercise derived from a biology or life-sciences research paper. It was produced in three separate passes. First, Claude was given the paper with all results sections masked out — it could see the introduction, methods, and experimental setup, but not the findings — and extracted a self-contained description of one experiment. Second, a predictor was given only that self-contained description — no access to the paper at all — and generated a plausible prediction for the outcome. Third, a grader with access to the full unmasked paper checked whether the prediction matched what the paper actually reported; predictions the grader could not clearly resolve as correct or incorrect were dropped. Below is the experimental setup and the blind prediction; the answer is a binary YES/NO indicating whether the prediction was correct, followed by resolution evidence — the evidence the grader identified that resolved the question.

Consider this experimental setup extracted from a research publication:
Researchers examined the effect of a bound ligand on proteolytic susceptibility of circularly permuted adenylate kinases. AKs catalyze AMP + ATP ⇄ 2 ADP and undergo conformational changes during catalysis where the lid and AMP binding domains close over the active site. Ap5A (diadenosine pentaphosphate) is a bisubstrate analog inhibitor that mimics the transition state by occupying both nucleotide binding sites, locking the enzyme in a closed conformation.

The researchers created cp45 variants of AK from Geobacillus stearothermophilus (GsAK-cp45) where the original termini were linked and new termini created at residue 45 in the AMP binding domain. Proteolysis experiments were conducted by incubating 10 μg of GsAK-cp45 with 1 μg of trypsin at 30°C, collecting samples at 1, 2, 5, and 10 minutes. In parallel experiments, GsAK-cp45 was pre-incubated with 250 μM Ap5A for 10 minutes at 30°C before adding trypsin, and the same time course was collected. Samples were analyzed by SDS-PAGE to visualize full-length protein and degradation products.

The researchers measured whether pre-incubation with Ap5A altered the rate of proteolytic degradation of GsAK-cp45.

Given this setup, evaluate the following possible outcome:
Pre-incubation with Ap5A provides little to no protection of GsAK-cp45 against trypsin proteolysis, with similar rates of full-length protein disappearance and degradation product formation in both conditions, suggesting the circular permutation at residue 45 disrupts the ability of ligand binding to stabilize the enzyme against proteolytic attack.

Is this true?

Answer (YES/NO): YES